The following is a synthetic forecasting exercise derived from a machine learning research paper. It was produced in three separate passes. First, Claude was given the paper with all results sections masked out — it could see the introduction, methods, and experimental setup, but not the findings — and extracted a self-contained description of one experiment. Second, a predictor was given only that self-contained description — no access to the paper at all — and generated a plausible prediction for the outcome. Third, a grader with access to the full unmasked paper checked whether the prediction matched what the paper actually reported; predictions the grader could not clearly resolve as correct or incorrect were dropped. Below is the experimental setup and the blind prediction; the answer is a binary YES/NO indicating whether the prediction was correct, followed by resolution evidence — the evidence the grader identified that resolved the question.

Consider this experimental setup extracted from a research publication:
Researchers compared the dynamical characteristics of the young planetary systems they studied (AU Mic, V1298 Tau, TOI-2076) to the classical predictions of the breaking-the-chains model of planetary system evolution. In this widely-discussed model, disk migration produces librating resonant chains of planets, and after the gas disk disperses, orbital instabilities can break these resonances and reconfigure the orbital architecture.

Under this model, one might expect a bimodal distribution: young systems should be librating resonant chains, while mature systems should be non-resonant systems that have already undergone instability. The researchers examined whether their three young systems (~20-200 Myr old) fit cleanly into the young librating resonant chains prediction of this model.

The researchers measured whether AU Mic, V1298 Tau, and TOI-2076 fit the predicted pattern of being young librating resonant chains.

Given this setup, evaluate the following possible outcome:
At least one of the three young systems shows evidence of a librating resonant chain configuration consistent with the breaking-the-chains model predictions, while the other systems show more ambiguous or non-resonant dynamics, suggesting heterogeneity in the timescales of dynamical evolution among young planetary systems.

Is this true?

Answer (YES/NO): NO